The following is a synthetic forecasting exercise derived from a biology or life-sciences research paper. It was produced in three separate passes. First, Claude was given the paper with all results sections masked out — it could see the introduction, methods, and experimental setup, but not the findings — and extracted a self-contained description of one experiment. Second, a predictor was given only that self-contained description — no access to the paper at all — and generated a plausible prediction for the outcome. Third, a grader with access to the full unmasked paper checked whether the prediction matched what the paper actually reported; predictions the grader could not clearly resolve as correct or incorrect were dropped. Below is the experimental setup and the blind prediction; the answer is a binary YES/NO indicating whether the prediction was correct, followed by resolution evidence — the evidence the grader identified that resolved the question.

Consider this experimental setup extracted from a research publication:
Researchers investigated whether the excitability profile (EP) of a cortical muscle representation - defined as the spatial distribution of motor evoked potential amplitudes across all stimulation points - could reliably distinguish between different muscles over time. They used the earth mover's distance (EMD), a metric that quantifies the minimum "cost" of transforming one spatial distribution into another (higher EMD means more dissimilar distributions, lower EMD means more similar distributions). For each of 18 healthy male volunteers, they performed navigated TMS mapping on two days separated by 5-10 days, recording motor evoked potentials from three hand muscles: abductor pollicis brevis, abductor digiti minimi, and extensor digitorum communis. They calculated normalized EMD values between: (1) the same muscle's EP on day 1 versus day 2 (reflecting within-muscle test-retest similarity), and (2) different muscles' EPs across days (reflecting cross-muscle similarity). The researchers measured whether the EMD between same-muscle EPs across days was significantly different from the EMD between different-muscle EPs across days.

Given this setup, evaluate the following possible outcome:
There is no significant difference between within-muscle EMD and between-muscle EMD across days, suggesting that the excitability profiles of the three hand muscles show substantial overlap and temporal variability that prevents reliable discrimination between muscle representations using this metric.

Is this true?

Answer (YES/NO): NO